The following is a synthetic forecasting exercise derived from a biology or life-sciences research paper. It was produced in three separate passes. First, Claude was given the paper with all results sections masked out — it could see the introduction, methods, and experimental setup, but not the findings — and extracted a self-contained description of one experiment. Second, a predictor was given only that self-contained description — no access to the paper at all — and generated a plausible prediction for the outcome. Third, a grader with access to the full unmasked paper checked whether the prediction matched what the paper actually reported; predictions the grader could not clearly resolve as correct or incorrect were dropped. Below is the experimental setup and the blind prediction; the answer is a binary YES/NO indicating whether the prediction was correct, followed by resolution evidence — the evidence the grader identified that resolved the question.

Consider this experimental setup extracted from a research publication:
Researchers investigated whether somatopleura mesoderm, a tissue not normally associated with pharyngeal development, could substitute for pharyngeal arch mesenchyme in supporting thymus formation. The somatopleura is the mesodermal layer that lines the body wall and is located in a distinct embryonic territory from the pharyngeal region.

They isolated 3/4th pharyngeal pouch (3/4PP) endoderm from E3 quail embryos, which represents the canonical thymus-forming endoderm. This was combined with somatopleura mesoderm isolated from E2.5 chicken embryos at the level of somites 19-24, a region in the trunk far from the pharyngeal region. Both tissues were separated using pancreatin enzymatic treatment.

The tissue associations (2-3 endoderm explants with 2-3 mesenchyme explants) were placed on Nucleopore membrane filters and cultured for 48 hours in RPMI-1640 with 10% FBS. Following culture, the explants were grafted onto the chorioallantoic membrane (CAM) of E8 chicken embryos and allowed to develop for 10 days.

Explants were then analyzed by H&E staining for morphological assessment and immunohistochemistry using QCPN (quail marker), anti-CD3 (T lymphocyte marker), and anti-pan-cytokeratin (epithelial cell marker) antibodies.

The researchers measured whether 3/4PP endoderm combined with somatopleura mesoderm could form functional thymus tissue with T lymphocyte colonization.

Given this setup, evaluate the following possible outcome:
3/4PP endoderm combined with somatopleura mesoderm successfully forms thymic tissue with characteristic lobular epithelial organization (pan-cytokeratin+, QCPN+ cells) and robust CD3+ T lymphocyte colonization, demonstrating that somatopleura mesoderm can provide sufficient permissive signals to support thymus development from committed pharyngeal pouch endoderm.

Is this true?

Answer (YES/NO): YES